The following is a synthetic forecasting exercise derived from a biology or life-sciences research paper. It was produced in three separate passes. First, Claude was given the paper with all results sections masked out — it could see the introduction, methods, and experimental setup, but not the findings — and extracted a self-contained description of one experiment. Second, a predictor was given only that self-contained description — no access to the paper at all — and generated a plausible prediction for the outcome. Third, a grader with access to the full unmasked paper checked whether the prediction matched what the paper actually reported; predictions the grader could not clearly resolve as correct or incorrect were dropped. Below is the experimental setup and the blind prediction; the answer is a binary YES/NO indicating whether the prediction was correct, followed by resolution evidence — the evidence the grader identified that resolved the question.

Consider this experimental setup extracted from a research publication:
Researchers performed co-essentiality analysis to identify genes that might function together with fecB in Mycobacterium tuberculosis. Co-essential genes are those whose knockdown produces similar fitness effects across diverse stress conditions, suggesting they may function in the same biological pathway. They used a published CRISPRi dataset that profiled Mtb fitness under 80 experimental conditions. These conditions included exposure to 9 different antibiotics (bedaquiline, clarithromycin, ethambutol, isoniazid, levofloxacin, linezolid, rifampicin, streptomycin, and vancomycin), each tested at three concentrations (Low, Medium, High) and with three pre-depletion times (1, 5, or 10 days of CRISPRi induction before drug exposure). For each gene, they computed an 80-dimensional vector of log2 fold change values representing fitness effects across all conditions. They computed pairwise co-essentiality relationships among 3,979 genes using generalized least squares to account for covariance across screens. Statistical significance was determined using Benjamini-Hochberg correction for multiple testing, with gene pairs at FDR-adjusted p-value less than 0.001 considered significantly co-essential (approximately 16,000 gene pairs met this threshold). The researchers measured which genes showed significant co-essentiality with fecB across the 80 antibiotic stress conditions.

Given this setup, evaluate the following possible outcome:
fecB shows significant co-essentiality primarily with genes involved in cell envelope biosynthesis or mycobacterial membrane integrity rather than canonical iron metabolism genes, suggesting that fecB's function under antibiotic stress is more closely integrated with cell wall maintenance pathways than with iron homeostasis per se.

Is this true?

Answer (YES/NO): YES